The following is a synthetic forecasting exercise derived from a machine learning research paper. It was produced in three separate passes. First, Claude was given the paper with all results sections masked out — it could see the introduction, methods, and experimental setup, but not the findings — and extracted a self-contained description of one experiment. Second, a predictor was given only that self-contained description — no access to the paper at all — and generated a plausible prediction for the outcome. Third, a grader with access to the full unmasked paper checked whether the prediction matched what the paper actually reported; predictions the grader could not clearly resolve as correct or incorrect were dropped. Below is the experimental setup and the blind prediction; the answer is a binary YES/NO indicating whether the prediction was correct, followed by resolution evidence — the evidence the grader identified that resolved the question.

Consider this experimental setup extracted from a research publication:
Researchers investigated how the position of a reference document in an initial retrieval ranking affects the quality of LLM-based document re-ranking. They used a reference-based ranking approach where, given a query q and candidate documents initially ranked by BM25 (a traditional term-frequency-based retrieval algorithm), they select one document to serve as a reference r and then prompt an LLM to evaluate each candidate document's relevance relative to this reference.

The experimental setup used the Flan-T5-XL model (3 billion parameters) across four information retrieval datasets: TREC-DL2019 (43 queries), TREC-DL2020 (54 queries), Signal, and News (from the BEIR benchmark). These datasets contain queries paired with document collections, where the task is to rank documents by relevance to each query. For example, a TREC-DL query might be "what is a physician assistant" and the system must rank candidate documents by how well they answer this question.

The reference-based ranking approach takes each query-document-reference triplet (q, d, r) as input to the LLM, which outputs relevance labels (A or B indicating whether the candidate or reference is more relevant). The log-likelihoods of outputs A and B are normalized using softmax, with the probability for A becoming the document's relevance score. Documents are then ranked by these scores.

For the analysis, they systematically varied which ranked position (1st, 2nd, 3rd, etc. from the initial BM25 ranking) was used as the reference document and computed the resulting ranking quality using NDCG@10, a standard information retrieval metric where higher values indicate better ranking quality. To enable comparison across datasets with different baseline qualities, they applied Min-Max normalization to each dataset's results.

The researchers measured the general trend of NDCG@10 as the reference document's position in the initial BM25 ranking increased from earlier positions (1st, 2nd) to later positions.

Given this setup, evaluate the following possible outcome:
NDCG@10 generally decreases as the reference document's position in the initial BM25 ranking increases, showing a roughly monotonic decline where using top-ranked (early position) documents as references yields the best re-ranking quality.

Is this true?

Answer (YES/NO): YES